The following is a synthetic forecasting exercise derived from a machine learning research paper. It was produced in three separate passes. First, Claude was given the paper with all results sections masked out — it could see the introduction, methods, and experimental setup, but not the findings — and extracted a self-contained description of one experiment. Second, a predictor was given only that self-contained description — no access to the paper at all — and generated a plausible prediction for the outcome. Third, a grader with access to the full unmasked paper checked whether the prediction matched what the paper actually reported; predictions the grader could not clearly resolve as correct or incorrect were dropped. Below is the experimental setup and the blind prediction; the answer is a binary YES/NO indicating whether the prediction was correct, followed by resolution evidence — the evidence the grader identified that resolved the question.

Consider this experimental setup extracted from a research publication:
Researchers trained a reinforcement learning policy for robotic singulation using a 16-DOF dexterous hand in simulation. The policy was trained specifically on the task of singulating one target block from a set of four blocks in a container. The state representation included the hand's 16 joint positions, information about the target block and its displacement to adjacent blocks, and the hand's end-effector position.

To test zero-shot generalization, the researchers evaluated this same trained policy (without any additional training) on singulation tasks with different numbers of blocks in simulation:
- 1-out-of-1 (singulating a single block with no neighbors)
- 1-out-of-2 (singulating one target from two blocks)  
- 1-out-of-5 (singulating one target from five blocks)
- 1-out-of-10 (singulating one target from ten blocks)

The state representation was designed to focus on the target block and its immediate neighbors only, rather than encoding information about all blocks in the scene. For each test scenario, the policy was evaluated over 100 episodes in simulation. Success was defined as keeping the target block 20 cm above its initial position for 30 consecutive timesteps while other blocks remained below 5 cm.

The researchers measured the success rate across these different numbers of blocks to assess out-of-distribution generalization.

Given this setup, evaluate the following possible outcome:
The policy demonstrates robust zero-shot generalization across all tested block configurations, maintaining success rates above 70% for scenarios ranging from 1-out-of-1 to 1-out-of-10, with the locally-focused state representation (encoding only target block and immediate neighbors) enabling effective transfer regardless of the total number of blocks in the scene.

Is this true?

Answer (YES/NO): YES